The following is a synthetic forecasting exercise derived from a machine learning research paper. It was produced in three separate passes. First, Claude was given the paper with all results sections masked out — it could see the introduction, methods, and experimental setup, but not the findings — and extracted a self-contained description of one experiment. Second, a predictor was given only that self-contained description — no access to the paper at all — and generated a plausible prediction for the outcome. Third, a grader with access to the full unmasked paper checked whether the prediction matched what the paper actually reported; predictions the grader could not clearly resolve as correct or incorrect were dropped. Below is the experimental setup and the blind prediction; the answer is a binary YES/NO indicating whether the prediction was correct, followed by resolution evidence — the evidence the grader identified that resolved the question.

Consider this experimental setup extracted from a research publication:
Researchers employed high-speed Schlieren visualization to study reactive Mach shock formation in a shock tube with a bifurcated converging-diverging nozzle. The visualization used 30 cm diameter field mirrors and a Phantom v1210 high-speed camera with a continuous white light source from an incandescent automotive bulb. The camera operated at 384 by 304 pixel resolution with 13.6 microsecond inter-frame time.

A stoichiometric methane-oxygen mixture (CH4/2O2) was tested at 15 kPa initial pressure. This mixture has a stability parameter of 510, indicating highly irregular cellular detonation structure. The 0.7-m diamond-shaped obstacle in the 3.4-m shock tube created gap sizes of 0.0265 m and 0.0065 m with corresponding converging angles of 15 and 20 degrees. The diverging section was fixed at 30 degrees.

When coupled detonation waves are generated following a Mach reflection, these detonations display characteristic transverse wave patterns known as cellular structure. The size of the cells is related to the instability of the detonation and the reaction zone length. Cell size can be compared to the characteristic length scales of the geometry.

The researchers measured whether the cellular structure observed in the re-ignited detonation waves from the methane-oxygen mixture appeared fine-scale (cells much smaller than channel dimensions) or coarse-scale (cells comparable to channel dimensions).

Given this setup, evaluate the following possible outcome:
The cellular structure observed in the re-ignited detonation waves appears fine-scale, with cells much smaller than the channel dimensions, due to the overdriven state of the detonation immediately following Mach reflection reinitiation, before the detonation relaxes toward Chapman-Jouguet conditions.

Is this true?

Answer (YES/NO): YES